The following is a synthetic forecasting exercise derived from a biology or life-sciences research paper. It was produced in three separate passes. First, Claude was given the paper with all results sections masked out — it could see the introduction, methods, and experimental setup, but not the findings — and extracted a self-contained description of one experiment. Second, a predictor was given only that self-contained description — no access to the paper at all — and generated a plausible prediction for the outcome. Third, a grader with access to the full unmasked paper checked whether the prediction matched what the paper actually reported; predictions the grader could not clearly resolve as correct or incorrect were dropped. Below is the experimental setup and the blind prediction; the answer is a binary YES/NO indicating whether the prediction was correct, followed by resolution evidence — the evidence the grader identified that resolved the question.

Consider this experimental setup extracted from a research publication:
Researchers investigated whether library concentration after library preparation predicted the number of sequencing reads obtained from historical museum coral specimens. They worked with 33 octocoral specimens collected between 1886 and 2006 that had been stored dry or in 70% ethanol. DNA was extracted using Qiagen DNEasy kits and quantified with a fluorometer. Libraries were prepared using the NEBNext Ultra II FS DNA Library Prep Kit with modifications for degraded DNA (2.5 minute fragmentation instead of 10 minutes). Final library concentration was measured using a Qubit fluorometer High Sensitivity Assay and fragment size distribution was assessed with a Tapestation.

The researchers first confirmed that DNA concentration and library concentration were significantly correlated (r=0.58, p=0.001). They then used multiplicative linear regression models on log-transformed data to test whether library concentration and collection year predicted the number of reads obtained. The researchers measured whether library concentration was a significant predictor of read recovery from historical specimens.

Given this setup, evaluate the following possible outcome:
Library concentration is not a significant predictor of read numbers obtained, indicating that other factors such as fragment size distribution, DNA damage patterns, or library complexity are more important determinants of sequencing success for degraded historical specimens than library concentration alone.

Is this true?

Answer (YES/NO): NO